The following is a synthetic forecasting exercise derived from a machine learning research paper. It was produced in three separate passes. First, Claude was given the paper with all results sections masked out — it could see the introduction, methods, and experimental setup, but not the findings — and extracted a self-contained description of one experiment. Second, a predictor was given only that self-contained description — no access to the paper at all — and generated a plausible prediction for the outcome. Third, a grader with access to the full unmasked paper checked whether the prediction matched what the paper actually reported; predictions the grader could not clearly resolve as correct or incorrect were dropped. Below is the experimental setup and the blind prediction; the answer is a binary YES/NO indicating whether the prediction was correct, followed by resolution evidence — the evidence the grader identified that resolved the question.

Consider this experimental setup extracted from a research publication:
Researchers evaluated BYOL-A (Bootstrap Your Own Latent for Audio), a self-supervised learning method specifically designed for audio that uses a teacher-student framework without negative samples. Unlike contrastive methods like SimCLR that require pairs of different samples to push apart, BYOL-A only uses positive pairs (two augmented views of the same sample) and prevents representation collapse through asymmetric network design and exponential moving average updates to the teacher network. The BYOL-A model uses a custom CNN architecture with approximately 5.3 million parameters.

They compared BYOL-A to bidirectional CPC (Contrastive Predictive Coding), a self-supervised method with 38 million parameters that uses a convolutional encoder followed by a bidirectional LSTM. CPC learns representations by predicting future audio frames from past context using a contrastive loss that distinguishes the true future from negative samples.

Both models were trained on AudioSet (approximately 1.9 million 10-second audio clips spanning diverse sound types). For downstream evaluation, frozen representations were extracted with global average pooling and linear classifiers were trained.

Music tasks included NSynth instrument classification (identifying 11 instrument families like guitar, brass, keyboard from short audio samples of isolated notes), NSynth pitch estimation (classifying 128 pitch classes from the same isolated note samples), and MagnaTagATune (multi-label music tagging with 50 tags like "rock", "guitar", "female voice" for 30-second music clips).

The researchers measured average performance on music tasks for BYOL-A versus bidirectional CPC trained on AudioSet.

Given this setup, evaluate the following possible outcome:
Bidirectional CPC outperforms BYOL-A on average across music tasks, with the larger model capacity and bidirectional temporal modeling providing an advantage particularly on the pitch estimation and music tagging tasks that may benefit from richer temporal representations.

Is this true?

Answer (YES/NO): NO